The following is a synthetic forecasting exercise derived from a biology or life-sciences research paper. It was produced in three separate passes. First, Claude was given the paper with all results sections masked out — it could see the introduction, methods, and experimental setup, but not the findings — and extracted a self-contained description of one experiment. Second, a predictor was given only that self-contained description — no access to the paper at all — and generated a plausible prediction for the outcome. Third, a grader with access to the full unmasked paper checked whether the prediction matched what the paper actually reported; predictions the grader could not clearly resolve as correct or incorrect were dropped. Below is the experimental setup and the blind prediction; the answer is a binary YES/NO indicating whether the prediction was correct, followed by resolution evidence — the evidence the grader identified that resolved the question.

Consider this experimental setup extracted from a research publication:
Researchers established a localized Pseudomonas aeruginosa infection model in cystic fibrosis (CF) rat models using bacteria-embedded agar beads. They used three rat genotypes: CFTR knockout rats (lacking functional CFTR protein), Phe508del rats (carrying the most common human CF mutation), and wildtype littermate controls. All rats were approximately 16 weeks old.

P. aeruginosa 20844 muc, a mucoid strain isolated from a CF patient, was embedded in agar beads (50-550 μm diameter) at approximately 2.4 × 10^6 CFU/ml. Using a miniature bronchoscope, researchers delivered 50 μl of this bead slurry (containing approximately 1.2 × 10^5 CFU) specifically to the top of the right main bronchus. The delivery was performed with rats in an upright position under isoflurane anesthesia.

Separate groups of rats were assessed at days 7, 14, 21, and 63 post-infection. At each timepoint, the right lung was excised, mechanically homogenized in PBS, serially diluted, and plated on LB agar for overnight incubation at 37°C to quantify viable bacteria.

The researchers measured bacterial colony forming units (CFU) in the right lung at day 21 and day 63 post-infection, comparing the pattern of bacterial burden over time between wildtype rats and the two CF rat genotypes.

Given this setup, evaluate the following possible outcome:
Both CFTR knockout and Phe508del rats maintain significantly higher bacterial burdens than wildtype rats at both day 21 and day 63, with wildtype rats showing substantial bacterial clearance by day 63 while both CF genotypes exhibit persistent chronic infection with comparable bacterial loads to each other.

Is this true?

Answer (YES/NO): NO